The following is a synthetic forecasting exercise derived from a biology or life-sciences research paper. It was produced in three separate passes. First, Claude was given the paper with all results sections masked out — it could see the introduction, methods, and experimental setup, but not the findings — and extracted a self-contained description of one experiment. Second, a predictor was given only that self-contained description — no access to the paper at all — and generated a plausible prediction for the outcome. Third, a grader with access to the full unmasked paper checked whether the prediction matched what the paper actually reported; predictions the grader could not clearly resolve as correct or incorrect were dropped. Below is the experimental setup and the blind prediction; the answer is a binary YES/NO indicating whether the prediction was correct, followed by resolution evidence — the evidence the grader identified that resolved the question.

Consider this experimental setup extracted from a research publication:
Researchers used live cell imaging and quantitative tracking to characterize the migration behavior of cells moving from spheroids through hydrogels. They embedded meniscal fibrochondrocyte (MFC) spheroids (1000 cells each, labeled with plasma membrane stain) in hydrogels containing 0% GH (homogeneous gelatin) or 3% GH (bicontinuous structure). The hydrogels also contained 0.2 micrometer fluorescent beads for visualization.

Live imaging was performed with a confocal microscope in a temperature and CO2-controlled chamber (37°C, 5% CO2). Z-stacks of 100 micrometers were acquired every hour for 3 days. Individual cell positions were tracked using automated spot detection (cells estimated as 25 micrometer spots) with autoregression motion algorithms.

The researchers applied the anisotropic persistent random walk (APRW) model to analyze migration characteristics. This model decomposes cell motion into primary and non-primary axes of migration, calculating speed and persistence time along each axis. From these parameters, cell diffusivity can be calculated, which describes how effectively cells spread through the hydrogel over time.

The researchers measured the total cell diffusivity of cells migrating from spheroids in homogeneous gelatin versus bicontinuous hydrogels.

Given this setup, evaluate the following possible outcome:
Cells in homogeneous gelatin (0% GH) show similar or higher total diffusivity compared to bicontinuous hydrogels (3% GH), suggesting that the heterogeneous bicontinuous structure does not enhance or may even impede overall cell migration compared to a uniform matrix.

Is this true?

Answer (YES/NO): NO